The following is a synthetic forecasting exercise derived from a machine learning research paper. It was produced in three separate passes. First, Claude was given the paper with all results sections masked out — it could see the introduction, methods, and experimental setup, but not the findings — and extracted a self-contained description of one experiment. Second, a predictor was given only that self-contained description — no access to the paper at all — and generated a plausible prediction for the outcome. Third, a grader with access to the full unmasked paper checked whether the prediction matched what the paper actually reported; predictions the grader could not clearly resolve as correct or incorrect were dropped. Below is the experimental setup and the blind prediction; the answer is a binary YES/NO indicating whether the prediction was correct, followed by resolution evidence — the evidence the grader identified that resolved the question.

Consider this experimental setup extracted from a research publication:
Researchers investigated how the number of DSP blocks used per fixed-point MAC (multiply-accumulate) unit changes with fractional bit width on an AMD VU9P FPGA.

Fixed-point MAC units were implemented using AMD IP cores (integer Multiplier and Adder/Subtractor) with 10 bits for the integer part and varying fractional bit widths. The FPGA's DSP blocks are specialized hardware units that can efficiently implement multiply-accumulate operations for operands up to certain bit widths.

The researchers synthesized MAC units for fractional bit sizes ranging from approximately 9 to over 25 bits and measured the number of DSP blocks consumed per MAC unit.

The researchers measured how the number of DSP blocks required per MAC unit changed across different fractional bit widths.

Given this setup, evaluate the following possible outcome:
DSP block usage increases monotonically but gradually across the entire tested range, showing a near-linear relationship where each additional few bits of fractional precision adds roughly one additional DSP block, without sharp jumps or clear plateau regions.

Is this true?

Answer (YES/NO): NO